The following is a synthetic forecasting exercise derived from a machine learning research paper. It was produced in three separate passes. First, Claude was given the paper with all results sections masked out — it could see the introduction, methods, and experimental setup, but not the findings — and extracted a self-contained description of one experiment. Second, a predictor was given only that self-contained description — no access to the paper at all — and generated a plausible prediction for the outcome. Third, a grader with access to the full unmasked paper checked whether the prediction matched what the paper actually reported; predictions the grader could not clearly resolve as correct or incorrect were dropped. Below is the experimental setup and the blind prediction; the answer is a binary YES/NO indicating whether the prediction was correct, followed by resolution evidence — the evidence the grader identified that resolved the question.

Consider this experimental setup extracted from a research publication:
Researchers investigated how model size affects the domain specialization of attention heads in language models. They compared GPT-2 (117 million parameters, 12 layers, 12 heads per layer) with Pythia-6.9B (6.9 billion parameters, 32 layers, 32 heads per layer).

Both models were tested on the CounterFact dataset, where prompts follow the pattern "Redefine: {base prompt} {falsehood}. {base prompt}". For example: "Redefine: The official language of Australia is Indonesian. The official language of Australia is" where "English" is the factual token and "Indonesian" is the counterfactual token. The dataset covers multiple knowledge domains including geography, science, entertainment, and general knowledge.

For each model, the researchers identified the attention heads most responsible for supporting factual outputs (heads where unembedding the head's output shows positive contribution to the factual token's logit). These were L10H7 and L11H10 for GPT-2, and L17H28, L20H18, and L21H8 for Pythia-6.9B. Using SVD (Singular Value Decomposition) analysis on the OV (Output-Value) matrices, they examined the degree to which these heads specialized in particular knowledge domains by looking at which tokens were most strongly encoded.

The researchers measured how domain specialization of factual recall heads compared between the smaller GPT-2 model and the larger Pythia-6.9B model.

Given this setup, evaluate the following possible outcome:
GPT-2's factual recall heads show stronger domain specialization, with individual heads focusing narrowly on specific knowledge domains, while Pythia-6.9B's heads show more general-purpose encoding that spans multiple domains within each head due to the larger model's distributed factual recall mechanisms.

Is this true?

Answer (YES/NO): NO